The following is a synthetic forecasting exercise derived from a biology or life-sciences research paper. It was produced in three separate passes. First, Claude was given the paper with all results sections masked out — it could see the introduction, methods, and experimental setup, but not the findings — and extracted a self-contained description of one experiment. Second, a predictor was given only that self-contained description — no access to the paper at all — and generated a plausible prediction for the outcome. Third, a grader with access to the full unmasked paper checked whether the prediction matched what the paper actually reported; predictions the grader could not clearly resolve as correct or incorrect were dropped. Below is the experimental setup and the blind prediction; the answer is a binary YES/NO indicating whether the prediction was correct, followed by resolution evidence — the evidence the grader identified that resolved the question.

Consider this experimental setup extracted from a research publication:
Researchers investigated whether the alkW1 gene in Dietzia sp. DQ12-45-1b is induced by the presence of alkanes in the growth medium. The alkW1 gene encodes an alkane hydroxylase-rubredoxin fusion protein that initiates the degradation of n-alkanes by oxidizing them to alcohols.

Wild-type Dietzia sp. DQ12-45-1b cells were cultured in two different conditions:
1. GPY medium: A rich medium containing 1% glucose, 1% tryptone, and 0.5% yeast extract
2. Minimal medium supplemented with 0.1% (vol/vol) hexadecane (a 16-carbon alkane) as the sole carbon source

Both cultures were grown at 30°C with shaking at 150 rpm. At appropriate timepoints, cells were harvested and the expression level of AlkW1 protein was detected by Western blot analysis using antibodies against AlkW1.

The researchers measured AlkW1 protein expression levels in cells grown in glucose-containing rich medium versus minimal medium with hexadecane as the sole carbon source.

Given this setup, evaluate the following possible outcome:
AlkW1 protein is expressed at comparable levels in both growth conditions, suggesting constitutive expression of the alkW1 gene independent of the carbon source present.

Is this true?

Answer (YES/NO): NO